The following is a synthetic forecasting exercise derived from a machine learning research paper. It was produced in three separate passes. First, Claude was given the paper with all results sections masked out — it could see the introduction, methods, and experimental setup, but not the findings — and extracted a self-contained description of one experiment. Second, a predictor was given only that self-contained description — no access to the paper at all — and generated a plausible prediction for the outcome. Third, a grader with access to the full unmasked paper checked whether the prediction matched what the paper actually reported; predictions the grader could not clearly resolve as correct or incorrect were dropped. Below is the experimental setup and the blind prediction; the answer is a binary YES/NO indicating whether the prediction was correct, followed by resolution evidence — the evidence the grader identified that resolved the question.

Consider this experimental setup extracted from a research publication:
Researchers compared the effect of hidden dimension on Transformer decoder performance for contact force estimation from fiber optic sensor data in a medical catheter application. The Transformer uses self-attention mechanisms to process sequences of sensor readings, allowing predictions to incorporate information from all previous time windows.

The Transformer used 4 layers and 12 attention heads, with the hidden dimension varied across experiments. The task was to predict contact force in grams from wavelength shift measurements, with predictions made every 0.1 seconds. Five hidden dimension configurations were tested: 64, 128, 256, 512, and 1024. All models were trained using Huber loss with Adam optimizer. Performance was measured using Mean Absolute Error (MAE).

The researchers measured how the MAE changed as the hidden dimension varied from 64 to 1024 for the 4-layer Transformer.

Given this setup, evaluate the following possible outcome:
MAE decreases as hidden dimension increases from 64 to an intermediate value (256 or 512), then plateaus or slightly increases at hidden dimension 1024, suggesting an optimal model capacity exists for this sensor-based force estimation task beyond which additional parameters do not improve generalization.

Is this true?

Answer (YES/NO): NO